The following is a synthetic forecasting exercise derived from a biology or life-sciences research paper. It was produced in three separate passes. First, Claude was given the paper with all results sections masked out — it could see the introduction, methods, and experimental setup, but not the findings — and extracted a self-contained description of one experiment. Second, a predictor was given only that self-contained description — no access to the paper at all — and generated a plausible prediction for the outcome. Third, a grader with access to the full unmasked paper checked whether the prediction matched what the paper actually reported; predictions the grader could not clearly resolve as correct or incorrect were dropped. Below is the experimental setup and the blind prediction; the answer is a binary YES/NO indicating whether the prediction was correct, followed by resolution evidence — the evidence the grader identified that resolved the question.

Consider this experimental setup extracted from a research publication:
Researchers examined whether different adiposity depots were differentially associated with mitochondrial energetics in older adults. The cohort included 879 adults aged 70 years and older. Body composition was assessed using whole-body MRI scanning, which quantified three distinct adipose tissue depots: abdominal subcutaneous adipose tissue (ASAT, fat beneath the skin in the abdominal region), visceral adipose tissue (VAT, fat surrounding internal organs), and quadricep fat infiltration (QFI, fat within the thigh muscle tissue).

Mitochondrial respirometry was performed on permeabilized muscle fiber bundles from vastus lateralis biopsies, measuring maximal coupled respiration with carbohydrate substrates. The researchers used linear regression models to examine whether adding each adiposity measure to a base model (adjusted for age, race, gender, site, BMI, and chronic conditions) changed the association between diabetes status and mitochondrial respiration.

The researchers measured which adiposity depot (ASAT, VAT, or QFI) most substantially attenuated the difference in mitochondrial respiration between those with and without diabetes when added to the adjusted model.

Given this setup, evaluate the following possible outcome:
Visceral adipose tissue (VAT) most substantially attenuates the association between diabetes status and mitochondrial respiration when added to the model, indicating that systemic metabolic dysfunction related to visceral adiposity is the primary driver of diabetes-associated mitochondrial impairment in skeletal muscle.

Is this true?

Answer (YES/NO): YES